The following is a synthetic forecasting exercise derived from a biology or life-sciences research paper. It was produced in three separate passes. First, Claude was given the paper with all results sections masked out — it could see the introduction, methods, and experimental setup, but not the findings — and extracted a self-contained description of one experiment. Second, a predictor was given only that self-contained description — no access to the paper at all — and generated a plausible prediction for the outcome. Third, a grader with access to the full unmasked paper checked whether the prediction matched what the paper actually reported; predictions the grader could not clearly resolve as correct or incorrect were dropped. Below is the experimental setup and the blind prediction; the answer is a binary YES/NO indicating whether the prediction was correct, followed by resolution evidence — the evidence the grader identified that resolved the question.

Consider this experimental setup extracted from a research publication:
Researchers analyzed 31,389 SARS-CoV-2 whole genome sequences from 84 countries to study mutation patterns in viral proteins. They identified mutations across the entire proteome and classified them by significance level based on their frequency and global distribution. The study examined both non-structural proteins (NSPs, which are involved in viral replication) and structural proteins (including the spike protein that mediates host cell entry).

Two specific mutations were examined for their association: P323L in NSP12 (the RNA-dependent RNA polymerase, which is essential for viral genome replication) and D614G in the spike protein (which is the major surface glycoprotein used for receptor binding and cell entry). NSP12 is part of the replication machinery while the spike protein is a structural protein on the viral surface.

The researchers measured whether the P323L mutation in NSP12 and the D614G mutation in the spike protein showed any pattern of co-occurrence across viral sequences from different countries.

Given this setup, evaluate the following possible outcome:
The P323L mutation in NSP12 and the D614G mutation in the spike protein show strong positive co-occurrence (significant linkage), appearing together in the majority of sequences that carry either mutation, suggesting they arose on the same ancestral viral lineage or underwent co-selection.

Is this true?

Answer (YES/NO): YES